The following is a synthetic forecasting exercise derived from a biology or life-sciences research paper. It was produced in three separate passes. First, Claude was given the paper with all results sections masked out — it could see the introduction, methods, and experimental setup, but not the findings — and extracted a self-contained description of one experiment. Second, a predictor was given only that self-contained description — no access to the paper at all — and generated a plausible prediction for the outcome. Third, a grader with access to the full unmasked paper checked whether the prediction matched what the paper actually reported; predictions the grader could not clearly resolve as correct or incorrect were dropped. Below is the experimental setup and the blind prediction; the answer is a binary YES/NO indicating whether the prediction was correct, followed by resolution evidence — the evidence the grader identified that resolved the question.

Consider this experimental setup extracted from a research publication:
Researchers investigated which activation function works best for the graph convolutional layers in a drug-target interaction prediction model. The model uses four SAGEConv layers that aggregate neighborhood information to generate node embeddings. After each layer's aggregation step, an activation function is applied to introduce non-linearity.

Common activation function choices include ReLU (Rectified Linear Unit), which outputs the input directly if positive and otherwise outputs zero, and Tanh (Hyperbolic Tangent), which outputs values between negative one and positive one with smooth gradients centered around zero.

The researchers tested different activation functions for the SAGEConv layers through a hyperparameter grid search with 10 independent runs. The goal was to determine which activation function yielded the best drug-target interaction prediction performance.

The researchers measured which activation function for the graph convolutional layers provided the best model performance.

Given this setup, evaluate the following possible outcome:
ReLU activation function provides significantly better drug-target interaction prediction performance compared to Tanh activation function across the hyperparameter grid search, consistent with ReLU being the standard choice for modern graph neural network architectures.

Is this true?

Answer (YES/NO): NO